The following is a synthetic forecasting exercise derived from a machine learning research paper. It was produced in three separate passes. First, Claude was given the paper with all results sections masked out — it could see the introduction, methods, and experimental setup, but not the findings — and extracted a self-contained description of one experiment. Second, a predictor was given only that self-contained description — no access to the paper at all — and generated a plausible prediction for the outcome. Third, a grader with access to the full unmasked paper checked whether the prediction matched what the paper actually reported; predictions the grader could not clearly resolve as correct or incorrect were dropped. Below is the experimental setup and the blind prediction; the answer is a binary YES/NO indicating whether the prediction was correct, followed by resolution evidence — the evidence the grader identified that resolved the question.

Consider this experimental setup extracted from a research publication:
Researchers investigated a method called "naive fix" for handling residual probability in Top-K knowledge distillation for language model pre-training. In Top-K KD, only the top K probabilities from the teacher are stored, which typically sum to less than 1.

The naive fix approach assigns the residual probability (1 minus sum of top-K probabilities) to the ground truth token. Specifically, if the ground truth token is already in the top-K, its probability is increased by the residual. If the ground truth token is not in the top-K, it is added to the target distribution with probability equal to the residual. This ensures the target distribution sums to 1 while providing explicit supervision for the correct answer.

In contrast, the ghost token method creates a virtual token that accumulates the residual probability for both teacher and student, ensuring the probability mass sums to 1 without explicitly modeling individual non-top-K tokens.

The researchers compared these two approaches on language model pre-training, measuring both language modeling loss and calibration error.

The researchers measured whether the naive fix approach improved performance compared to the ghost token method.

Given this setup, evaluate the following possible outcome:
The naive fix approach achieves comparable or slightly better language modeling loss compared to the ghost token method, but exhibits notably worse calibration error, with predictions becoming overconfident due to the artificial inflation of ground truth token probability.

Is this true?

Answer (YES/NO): NO